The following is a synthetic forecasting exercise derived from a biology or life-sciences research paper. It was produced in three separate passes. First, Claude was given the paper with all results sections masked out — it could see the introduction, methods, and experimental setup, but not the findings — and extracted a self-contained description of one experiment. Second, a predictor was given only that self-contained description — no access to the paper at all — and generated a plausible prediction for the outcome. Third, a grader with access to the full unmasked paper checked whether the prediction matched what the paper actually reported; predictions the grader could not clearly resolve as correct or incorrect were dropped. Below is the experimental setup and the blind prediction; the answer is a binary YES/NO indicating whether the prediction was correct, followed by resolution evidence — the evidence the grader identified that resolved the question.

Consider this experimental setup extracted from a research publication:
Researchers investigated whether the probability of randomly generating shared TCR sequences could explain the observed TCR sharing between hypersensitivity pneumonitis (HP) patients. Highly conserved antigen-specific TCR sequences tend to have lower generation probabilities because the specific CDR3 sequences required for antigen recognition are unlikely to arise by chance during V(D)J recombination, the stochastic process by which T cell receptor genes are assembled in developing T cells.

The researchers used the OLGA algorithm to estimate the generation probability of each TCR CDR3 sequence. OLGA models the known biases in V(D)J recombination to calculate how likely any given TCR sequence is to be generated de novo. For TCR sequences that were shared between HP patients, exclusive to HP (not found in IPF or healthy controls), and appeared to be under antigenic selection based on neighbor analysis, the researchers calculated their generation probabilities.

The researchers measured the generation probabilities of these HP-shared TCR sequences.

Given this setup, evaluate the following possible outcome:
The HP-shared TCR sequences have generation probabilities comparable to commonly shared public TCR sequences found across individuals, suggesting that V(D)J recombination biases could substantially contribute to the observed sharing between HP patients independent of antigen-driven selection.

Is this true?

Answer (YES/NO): NO